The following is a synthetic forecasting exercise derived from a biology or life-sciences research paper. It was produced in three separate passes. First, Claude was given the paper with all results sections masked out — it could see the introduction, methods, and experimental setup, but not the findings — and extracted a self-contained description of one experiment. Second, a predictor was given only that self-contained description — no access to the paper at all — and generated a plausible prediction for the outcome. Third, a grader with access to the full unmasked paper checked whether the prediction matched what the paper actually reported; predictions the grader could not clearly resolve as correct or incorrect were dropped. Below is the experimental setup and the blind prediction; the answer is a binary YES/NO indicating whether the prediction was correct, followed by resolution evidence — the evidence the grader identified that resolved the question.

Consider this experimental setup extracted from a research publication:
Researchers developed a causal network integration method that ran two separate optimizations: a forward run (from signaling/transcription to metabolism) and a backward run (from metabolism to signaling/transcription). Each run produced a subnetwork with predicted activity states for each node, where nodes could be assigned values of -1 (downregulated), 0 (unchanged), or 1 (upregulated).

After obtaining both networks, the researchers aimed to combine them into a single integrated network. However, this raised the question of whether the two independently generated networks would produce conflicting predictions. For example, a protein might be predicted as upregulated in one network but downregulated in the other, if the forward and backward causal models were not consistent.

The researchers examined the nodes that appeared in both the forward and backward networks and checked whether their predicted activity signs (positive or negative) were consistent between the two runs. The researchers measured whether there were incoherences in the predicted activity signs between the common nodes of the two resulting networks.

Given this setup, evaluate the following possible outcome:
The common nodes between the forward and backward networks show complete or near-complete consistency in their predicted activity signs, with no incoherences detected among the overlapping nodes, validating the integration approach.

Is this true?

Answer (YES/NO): YES